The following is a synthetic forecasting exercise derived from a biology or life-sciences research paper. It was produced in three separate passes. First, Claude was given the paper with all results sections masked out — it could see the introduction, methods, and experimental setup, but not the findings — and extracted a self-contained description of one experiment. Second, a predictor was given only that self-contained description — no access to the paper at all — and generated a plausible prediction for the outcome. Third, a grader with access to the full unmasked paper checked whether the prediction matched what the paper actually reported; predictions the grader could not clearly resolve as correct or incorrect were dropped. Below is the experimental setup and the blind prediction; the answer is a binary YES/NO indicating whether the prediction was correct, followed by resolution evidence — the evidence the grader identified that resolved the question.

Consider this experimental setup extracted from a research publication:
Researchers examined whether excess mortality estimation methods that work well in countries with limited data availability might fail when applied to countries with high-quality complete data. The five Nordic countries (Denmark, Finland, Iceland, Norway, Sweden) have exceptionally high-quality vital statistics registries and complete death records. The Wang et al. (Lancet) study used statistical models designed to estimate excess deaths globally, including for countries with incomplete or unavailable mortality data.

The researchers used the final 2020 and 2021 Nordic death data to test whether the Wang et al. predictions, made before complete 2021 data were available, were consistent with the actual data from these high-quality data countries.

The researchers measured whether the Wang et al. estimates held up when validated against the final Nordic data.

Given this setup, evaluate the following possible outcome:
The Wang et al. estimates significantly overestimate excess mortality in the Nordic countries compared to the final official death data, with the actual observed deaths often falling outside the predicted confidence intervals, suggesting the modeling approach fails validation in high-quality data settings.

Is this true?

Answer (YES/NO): YES